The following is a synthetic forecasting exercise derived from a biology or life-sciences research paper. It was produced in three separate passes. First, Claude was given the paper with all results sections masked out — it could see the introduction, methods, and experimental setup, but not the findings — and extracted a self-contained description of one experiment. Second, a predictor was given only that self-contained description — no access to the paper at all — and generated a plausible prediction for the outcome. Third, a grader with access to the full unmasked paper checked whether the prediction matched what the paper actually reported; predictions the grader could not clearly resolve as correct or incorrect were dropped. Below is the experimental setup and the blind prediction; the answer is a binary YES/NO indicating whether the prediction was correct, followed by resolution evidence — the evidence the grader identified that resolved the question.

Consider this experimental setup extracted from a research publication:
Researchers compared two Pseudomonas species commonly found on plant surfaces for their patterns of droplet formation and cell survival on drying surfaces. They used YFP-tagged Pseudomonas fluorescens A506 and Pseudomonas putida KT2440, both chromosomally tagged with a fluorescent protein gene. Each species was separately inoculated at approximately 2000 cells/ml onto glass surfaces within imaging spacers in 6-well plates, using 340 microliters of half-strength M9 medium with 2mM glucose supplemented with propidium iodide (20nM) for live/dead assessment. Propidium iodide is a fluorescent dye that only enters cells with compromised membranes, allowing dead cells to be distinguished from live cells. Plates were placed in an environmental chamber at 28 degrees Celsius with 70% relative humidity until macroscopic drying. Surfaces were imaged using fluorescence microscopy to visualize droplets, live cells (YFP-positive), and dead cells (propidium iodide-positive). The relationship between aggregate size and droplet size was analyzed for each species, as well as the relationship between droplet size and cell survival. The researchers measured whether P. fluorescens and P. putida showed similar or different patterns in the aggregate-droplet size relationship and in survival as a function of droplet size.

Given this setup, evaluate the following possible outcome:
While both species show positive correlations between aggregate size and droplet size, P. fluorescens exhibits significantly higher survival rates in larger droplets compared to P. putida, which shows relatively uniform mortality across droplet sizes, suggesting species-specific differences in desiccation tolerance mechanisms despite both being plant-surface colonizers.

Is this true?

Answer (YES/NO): NO